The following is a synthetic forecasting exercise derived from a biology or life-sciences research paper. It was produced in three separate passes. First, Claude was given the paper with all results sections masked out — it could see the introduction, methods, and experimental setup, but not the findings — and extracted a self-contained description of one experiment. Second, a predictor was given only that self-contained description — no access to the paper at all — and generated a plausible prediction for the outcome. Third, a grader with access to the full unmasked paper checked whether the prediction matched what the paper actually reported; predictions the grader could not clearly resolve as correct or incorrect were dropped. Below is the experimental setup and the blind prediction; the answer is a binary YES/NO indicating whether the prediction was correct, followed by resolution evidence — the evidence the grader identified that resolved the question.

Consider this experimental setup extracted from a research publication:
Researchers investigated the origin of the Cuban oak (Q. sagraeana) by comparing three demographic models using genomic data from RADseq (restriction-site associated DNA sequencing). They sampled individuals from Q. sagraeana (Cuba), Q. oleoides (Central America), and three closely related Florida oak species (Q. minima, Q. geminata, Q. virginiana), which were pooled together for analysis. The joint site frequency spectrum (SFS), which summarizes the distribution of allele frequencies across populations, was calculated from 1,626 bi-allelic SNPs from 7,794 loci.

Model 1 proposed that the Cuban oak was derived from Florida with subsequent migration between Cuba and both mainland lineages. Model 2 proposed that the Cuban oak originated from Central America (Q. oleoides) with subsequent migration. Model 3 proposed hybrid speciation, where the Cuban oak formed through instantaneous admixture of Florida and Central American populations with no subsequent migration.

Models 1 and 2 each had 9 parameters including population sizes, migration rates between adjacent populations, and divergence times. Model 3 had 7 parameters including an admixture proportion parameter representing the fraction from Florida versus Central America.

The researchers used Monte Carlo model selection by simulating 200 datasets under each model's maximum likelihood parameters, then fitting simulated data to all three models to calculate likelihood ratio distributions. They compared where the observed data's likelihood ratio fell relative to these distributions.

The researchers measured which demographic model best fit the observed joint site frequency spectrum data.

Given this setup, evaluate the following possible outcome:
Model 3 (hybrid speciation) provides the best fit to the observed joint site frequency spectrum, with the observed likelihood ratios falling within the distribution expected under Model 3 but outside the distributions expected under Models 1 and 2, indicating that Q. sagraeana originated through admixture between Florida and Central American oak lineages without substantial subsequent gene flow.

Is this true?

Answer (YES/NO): NO